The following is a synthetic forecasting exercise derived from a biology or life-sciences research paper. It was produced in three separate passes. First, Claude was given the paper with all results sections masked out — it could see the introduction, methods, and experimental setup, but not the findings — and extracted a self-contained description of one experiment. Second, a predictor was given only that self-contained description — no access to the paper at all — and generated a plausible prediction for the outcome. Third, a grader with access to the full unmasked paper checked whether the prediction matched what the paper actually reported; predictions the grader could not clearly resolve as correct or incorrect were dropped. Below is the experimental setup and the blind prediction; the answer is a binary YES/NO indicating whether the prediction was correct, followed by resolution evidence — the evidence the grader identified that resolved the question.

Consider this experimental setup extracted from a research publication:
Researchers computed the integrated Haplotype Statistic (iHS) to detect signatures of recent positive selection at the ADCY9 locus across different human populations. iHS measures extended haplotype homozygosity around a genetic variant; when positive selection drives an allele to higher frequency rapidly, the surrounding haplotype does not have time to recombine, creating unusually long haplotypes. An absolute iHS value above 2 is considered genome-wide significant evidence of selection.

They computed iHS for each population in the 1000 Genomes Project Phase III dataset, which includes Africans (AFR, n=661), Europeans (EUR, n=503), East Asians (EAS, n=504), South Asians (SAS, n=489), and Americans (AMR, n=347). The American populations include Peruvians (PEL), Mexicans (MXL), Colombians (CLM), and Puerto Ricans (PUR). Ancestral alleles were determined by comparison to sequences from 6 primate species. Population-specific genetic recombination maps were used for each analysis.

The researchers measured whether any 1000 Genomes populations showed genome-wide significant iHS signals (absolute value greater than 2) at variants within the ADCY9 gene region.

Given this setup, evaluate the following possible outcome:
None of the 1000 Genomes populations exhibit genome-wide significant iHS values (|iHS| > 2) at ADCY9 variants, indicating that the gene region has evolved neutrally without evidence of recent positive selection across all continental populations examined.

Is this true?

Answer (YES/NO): NO